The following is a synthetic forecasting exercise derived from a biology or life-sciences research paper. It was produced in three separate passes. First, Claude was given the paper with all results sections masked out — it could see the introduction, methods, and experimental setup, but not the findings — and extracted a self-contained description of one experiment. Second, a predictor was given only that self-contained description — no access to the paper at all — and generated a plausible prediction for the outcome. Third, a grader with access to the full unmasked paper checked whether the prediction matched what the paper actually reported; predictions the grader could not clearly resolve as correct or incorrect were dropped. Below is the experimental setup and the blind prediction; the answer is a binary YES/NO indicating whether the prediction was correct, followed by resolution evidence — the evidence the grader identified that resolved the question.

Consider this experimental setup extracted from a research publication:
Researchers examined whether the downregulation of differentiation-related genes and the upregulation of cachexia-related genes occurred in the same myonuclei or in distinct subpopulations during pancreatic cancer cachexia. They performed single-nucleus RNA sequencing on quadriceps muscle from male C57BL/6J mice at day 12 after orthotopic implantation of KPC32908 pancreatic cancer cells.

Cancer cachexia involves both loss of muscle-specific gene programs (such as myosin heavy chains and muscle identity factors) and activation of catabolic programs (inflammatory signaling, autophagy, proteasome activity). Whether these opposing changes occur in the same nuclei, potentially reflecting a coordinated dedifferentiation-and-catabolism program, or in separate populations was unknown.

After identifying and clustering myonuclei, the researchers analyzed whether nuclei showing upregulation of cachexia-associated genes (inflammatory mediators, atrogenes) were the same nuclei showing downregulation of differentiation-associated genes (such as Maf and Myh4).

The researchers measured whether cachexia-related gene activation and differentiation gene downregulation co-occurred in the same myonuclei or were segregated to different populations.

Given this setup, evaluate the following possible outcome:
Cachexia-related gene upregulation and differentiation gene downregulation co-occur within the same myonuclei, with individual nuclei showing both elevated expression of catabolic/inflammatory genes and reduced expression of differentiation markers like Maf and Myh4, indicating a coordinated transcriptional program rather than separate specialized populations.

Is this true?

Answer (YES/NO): NO